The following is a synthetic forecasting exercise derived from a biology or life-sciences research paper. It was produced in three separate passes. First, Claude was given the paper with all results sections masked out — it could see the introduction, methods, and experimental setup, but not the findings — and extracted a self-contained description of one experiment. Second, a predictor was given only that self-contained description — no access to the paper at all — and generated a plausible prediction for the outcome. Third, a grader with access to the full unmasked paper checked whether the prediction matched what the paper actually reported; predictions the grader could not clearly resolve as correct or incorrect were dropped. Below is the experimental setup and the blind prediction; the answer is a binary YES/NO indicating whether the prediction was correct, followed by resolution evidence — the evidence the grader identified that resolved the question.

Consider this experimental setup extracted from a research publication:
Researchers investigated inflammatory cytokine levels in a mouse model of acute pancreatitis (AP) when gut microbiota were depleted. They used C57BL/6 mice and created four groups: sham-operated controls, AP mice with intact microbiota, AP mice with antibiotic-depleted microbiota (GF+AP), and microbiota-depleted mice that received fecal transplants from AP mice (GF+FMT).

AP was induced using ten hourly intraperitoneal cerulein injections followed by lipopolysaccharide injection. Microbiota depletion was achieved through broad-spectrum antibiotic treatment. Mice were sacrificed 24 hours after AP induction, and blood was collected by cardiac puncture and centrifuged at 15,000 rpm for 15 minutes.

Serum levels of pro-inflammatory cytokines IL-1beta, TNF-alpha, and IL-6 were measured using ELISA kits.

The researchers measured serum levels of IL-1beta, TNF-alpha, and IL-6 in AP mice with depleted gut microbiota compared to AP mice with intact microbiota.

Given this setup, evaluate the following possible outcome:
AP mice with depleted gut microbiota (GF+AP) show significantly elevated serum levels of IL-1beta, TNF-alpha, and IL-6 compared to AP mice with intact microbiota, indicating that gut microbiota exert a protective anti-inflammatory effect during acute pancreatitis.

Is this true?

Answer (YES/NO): NO